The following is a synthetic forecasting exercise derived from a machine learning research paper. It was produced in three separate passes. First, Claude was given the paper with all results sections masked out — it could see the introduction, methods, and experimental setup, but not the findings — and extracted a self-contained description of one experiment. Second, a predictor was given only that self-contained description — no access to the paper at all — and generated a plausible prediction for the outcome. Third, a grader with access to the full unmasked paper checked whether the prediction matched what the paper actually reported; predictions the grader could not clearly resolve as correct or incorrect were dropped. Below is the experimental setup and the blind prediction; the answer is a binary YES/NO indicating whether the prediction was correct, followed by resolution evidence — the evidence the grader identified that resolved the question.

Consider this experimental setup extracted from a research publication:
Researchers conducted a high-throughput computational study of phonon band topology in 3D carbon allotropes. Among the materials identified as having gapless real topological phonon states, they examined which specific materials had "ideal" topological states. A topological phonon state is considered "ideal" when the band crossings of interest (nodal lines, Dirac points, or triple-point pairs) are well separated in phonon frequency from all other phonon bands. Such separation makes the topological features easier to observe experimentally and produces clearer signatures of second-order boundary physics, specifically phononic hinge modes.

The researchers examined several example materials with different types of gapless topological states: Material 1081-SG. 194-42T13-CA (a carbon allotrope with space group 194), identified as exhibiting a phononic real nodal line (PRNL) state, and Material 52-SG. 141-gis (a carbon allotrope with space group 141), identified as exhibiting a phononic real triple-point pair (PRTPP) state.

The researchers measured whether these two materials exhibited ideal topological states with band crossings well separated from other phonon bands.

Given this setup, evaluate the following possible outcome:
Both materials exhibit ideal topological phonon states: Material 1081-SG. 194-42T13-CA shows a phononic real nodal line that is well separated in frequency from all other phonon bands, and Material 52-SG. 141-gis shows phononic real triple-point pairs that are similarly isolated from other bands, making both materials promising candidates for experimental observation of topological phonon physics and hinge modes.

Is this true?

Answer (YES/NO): YES